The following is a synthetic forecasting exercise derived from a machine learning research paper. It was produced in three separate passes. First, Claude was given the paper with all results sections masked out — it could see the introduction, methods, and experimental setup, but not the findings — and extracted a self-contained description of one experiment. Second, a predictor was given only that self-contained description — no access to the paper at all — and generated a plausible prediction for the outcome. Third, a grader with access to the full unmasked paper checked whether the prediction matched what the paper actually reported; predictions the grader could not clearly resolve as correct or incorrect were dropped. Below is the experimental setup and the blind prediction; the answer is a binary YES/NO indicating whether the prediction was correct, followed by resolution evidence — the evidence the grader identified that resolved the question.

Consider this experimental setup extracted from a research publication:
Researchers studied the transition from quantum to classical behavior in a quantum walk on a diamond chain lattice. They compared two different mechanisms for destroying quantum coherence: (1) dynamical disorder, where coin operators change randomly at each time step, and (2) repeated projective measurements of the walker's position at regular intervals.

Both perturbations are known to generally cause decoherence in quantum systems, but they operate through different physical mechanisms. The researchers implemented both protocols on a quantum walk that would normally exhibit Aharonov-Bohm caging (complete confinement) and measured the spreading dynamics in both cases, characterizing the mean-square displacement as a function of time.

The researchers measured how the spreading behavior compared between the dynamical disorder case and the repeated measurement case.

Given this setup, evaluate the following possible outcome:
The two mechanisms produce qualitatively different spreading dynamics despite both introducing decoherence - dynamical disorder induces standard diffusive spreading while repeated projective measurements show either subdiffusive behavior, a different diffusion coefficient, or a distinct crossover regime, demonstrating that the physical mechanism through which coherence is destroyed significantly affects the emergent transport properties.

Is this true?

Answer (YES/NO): NO